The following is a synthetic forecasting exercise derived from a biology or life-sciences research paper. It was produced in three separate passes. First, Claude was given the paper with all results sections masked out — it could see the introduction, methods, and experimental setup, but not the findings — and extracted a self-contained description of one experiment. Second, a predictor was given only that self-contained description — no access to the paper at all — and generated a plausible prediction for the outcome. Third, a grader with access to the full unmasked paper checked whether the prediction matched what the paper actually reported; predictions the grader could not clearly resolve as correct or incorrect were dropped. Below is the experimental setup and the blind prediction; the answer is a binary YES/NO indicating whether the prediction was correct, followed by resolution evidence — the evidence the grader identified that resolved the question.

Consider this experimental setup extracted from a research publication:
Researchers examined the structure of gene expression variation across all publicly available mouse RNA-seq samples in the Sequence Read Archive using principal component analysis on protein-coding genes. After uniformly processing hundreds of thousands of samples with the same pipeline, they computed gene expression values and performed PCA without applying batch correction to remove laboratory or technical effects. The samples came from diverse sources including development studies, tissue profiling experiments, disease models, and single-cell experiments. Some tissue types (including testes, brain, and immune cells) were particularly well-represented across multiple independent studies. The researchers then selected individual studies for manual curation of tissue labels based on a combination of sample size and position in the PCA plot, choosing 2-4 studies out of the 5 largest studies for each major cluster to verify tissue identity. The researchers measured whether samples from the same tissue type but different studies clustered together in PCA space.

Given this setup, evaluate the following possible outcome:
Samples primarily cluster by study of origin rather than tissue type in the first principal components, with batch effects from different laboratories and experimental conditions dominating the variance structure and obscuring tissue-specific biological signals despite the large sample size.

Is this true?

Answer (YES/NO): NO